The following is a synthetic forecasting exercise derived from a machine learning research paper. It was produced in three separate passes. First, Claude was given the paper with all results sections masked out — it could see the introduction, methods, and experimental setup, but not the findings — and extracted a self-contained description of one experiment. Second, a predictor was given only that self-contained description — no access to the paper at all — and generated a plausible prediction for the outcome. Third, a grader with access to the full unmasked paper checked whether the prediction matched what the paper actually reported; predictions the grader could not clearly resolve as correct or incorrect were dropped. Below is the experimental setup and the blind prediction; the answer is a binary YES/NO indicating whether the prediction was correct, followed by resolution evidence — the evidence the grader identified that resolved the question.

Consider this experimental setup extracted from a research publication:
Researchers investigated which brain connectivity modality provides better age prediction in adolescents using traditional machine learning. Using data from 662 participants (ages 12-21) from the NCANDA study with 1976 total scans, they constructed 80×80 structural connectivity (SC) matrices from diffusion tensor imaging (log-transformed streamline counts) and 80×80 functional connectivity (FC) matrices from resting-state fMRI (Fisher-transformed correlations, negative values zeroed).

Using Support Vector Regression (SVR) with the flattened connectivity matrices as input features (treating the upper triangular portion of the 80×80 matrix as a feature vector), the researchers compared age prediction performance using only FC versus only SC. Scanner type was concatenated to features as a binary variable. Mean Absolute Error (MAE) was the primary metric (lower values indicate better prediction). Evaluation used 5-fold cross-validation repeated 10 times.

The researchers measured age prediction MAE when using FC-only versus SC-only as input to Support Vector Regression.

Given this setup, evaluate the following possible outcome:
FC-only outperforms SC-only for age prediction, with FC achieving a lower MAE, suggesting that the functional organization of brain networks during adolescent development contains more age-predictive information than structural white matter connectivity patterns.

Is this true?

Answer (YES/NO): NO